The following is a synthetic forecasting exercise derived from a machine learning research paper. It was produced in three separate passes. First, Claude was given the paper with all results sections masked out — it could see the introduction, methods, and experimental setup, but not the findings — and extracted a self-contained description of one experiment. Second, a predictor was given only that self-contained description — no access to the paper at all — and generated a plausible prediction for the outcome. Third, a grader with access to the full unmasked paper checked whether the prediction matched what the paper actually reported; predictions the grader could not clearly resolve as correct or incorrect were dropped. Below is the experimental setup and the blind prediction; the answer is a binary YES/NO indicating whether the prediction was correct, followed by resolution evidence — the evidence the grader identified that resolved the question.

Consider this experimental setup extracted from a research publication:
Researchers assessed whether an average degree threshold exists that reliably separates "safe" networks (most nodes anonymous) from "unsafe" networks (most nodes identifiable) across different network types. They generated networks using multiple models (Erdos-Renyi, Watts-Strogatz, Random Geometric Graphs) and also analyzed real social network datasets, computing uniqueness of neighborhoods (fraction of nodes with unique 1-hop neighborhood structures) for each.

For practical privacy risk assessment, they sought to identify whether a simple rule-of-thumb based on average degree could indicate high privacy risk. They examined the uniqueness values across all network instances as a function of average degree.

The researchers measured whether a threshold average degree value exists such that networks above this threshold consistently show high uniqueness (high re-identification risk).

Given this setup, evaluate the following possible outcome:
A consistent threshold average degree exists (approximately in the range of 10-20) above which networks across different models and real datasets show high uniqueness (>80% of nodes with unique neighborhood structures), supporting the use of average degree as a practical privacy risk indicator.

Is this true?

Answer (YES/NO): NO